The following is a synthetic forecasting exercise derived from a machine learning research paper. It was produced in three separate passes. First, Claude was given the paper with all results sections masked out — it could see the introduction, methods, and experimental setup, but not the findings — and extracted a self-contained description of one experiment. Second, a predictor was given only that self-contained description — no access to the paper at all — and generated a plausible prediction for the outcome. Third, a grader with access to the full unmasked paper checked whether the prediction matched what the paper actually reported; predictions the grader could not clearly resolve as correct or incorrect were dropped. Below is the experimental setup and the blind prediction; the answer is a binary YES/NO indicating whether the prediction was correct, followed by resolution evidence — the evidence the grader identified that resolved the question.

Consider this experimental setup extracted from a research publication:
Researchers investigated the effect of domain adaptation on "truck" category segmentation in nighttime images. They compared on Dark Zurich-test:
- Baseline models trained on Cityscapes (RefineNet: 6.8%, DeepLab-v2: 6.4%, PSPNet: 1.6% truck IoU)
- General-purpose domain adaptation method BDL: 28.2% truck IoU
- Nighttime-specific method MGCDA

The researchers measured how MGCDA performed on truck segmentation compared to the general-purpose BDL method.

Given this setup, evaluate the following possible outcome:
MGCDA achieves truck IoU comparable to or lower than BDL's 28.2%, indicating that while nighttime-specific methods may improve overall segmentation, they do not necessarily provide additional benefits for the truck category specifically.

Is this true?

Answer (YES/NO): NO